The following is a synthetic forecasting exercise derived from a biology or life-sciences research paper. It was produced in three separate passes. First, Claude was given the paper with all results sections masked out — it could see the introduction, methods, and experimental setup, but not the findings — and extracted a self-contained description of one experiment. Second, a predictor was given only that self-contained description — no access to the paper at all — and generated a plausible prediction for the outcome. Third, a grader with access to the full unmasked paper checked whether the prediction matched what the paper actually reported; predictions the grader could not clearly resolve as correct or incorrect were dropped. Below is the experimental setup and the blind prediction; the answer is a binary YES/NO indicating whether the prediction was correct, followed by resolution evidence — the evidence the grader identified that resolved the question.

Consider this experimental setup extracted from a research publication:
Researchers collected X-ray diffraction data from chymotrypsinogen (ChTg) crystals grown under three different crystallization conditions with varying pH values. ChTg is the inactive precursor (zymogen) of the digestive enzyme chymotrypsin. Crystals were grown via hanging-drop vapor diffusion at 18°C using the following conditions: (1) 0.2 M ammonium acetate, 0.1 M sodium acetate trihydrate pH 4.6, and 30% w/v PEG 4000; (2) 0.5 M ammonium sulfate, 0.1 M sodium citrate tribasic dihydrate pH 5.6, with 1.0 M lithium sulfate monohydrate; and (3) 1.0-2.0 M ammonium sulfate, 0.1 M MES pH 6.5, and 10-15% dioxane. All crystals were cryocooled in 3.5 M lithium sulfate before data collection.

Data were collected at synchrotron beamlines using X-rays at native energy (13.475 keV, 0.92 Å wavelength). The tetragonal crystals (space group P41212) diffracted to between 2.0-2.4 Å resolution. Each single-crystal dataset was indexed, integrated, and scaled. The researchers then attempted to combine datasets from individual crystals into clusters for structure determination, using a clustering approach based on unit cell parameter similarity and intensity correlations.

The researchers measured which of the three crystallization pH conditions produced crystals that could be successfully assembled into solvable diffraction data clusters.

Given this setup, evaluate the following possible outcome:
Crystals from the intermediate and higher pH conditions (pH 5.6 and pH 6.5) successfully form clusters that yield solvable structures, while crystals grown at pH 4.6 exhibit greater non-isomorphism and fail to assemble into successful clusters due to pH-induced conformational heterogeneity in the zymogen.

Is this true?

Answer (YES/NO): NO